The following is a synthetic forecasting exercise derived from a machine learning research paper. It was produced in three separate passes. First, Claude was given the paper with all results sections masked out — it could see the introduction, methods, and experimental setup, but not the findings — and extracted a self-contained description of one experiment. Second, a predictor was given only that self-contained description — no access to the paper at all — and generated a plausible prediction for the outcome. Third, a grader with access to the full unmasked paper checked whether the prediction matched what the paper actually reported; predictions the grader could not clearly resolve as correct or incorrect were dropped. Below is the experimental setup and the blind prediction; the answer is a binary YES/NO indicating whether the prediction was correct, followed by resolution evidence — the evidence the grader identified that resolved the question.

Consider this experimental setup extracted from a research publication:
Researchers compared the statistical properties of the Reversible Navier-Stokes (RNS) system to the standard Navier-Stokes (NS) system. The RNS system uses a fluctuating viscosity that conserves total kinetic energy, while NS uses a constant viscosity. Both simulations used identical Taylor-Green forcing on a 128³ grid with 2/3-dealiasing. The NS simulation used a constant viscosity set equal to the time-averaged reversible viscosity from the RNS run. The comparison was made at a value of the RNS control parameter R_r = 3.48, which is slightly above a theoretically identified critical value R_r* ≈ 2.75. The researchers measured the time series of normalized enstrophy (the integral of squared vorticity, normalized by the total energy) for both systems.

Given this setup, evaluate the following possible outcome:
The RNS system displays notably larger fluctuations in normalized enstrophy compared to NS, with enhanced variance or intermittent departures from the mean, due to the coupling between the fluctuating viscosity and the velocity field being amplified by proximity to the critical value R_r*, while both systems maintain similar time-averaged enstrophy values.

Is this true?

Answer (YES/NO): NO